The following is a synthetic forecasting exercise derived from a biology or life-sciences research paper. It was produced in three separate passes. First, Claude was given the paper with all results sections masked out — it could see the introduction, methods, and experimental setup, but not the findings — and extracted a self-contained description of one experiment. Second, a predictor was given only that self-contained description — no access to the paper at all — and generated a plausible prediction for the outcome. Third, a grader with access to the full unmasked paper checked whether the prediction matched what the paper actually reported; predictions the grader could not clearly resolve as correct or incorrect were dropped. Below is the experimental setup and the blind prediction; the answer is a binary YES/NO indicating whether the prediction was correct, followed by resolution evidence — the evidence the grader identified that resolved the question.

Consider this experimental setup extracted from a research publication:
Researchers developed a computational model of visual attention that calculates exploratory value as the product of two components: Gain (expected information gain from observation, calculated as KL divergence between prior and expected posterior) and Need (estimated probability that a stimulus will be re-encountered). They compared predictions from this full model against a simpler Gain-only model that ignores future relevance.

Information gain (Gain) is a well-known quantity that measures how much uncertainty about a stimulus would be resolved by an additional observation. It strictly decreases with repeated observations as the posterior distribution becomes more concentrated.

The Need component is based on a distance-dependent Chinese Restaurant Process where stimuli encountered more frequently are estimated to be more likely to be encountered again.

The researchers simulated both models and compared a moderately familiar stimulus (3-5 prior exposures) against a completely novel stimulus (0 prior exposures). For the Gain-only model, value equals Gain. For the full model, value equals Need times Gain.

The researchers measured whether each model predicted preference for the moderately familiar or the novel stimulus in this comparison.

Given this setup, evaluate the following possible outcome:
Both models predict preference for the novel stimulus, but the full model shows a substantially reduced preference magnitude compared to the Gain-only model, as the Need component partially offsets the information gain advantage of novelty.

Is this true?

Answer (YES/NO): NO